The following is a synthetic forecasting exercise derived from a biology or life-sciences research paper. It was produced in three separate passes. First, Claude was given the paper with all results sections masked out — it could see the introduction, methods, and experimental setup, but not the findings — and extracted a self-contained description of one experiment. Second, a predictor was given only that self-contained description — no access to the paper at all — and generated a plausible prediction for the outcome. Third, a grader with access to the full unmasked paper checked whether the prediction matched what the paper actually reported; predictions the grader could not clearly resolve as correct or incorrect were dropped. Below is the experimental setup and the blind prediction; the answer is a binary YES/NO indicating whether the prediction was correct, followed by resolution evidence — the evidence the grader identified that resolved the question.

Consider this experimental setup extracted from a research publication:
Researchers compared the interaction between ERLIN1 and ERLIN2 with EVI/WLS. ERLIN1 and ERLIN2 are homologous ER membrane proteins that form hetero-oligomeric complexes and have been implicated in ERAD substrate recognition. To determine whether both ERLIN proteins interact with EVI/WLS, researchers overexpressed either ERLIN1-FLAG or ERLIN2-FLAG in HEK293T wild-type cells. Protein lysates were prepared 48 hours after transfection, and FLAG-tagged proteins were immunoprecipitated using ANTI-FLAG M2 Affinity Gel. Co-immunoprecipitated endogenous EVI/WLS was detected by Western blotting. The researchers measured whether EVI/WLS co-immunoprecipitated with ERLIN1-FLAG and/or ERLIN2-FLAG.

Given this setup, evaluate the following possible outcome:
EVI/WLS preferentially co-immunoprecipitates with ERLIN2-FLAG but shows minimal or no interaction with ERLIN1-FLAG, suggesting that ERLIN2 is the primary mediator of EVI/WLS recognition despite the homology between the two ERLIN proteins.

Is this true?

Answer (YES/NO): YES